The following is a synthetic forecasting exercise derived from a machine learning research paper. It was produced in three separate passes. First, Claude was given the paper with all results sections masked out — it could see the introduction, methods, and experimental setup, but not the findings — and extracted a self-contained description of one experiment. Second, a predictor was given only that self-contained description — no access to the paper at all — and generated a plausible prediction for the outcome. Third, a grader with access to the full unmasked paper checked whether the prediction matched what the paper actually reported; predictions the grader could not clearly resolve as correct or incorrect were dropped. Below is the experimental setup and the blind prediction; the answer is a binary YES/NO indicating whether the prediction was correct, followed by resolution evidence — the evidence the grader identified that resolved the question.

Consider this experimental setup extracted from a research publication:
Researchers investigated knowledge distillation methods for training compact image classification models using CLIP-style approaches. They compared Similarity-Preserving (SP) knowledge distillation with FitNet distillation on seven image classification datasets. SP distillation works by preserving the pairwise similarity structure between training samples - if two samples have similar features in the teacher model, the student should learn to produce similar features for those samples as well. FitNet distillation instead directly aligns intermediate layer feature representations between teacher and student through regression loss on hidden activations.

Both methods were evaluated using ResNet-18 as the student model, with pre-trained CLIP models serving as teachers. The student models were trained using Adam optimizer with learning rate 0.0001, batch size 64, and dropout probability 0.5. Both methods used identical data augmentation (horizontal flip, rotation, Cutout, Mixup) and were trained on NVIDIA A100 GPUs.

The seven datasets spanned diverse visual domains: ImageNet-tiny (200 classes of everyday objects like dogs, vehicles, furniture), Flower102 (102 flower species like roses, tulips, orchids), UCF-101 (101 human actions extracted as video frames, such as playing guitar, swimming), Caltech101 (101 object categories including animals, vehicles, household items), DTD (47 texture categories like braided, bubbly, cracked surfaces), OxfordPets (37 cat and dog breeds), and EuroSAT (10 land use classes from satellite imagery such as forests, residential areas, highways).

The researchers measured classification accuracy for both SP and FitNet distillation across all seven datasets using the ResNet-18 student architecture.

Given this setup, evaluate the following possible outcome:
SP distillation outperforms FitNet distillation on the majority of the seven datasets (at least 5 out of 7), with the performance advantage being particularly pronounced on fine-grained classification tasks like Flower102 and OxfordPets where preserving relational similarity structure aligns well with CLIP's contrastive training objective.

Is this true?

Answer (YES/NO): NO